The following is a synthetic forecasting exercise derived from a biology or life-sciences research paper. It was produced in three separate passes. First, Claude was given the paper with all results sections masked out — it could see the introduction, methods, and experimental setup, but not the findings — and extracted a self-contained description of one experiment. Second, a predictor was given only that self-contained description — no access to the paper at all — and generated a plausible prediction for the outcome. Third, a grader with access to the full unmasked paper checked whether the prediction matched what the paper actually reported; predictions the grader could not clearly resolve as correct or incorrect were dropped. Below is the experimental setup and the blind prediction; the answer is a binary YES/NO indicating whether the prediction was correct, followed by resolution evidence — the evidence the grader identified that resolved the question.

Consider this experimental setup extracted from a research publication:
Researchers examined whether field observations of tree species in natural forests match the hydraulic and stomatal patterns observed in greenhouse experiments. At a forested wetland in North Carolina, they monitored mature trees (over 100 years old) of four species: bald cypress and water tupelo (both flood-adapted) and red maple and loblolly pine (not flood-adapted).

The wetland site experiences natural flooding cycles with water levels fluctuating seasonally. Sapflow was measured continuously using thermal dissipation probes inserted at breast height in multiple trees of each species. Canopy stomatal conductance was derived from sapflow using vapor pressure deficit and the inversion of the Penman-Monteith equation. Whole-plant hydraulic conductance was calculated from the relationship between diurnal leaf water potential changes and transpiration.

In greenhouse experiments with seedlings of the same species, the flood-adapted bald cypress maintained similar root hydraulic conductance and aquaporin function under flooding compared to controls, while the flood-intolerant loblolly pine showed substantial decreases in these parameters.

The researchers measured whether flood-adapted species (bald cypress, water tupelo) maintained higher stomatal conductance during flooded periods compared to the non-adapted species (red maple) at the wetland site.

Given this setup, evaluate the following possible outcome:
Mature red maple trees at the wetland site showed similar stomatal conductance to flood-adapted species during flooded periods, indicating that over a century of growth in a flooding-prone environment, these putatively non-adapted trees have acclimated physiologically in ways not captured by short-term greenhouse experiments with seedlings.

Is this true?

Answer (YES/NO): NO